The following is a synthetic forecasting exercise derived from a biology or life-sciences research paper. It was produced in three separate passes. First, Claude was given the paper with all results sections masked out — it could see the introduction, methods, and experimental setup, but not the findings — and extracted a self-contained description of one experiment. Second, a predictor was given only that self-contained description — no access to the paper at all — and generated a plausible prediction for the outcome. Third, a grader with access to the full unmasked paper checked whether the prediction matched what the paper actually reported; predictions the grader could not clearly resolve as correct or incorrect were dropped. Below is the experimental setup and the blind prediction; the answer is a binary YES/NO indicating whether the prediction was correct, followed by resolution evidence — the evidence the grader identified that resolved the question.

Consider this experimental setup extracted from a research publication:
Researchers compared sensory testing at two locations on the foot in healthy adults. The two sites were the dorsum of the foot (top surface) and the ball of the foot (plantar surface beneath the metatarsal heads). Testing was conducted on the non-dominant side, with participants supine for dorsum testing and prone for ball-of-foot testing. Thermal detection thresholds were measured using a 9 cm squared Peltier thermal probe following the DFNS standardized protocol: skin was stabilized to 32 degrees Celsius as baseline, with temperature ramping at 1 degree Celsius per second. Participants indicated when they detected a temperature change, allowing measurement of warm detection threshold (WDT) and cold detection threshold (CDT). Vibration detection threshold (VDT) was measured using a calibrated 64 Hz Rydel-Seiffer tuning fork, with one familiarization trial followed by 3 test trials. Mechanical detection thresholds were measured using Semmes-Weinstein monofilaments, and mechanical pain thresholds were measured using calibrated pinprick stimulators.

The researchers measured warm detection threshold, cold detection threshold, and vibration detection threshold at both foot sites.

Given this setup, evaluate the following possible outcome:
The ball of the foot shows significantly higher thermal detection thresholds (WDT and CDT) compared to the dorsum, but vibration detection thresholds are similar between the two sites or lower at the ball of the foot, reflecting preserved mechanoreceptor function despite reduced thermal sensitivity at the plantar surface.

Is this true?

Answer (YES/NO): YES